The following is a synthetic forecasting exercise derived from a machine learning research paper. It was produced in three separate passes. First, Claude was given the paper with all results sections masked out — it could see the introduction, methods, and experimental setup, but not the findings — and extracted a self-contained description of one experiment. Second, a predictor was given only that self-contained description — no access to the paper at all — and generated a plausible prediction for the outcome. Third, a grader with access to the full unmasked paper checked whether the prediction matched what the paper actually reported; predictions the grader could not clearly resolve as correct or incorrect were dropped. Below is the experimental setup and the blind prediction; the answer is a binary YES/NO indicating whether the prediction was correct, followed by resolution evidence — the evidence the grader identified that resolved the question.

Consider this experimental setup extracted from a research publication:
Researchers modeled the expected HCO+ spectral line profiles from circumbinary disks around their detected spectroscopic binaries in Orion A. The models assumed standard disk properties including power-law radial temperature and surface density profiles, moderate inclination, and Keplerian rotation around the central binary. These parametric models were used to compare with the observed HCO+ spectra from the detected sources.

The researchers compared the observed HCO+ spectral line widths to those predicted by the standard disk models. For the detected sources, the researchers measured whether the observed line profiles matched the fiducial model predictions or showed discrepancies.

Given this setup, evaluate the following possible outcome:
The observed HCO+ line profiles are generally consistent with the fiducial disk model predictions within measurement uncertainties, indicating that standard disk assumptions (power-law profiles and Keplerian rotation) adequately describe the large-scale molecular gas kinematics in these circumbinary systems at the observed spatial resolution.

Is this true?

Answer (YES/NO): NO